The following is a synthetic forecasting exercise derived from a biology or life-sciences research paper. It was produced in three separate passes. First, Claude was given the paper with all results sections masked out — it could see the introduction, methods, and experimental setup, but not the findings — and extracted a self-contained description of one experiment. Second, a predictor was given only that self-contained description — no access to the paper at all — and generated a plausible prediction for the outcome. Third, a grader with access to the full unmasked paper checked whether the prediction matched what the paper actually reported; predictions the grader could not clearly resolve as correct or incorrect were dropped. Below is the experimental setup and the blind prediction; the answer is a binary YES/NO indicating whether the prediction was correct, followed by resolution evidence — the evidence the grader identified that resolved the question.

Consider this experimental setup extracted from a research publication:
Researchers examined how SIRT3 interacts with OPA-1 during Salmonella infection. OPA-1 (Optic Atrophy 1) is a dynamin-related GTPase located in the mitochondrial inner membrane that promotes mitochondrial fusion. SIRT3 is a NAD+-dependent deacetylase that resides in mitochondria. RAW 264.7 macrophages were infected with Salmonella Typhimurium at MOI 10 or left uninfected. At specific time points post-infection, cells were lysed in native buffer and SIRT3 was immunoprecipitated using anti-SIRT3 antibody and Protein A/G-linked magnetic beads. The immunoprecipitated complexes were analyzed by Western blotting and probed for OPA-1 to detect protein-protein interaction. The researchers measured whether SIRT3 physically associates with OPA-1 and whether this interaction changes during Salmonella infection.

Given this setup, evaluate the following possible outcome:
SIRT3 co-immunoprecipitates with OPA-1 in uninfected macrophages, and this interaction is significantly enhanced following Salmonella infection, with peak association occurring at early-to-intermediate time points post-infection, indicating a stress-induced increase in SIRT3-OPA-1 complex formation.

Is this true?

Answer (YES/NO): NO